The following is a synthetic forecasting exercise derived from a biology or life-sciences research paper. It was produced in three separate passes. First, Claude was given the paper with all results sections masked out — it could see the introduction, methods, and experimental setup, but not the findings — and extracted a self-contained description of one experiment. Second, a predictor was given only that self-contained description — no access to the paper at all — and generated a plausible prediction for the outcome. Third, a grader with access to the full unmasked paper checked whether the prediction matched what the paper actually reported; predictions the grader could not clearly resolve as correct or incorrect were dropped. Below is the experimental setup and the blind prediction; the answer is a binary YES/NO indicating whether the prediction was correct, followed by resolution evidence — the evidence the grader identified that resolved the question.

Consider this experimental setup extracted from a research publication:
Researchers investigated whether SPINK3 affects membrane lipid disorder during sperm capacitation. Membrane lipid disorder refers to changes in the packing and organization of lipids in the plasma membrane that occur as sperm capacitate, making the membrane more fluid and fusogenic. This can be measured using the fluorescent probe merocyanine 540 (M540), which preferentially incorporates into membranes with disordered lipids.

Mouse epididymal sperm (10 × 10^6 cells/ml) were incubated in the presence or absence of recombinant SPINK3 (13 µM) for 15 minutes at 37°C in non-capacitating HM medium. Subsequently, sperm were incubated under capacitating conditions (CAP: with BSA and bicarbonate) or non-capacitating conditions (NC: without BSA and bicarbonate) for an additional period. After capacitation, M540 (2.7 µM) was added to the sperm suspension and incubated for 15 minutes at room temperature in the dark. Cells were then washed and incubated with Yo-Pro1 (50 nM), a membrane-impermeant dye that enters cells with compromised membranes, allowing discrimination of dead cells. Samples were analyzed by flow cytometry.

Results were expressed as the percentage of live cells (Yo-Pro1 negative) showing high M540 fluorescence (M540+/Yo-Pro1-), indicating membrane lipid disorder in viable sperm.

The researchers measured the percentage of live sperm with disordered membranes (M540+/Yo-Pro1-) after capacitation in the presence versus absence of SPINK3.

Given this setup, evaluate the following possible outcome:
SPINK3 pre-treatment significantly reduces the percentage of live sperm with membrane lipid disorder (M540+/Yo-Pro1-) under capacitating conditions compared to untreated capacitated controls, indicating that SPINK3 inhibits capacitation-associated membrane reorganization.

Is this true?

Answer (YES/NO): YES